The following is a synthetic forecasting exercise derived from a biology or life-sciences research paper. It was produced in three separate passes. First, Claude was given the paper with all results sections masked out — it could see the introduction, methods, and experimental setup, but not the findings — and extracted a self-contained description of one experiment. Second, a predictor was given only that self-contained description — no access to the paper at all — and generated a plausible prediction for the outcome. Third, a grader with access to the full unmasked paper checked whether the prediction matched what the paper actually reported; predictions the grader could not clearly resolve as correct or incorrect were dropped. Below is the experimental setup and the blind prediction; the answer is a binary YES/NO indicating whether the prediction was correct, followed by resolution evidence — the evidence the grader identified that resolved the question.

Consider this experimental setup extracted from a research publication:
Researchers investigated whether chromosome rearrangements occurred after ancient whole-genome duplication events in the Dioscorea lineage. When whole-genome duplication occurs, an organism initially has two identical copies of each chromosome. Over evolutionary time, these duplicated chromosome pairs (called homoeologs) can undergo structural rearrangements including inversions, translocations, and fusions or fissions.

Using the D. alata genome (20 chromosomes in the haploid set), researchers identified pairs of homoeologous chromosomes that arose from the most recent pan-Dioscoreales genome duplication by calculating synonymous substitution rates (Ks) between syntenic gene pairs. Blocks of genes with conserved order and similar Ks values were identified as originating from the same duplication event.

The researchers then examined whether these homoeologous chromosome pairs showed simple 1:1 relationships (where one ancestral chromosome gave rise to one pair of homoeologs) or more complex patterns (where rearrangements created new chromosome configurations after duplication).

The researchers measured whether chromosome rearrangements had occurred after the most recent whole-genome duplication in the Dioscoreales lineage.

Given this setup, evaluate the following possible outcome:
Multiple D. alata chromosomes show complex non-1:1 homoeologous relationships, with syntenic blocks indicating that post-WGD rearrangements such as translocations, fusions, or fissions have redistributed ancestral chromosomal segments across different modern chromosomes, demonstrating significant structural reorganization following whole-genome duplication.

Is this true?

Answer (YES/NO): YES